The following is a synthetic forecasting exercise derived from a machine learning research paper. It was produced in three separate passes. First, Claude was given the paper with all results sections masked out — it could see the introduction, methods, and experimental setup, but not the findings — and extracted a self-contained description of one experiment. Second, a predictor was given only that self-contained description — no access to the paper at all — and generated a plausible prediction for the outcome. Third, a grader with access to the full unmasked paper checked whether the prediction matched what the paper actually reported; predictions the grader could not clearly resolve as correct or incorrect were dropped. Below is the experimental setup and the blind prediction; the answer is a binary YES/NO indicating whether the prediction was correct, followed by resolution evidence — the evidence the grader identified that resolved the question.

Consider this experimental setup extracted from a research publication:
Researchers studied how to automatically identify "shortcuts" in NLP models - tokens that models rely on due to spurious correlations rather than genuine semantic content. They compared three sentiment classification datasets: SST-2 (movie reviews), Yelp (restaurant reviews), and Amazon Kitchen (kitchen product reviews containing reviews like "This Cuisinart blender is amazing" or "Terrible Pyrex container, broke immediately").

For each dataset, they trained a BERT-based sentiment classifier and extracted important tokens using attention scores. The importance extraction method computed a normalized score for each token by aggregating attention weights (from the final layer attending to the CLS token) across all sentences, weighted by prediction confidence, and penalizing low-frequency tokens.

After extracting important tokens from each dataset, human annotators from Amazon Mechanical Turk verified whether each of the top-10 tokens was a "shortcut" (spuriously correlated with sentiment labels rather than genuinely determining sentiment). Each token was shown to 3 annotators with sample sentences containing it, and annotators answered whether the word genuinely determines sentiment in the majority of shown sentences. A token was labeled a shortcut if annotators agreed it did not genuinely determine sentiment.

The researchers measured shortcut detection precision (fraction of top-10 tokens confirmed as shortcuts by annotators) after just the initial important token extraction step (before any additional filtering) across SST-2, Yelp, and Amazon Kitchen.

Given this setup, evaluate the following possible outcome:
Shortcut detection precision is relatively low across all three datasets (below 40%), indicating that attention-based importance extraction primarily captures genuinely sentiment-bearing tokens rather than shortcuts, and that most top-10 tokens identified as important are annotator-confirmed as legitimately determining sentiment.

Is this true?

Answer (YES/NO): NO